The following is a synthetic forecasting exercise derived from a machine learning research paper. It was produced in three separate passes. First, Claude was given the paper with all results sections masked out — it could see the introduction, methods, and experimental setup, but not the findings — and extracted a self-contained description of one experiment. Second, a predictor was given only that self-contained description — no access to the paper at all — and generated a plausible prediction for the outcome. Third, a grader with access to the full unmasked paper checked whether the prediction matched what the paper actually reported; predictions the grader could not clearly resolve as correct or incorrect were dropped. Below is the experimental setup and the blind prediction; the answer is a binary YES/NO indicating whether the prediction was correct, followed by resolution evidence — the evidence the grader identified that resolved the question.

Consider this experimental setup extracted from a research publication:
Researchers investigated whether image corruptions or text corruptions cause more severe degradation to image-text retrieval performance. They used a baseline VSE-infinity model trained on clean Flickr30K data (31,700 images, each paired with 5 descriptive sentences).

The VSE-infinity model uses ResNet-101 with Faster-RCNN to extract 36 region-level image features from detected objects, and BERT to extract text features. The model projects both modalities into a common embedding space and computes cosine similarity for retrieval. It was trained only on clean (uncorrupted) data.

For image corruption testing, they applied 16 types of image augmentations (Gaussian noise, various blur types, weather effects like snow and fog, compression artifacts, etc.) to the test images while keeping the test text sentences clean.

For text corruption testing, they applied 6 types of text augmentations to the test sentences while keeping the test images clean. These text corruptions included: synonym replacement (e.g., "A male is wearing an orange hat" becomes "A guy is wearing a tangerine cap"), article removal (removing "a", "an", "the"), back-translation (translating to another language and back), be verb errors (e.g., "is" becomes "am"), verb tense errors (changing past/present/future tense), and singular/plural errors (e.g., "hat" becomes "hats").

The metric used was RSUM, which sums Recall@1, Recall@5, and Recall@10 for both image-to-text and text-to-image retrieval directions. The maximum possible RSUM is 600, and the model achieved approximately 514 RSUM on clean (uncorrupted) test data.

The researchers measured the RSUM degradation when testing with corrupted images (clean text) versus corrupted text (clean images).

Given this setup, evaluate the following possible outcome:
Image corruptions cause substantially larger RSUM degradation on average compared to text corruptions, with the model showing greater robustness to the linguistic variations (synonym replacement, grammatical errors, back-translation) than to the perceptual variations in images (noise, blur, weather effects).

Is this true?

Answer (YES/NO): YES